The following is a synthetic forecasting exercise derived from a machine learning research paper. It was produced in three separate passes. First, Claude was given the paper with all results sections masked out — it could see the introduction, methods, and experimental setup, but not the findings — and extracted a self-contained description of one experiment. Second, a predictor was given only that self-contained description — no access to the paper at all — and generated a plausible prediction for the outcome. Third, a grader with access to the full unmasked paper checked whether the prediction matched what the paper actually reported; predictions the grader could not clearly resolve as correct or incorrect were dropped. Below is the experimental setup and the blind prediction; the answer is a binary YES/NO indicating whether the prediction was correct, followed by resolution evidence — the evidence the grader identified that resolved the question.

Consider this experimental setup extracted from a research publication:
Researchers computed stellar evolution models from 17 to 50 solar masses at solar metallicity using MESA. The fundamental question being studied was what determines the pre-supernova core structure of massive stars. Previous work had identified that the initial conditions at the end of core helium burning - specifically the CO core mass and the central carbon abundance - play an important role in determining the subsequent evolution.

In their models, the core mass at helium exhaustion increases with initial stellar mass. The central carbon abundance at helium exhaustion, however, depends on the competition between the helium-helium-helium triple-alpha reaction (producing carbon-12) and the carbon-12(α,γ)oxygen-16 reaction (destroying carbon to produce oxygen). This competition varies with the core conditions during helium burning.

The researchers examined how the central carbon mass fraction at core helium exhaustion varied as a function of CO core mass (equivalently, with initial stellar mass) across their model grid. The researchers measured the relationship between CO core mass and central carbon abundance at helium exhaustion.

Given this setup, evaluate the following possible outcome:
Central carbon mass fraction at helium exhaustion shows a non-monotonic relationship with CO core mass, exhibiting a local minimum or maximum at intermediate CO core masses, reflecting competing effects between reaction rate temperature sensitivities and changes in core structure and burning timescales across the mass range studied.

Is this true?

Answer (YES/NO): NO